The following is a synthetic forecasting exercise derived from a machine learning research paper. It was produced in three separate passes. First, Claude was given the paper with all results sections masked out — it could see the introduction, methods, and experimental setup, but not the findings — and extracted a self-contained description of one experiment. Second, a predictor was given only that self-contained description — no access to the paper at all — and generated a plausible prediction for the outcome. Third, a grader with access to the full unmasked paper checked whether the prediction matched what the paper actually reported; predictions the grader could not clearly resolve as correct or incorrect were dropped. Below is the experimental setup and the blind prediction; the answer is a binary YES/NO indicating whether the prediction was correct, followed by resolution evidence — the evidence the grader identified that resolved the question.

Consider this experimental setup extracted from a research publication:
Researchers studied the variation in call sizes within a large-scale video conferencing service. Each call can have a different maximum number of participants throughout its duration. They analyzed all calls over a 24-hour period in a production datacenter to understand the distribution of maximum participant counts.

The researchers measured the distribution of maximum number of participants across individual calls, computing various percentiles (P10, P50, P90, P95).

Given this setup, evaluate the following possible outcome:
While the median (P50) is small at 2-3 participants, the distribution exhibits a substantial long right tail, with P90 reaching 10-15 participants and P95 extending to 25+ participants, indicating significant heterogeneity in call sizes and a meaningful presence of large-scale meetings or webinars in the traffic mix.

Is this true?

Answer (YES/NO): NO